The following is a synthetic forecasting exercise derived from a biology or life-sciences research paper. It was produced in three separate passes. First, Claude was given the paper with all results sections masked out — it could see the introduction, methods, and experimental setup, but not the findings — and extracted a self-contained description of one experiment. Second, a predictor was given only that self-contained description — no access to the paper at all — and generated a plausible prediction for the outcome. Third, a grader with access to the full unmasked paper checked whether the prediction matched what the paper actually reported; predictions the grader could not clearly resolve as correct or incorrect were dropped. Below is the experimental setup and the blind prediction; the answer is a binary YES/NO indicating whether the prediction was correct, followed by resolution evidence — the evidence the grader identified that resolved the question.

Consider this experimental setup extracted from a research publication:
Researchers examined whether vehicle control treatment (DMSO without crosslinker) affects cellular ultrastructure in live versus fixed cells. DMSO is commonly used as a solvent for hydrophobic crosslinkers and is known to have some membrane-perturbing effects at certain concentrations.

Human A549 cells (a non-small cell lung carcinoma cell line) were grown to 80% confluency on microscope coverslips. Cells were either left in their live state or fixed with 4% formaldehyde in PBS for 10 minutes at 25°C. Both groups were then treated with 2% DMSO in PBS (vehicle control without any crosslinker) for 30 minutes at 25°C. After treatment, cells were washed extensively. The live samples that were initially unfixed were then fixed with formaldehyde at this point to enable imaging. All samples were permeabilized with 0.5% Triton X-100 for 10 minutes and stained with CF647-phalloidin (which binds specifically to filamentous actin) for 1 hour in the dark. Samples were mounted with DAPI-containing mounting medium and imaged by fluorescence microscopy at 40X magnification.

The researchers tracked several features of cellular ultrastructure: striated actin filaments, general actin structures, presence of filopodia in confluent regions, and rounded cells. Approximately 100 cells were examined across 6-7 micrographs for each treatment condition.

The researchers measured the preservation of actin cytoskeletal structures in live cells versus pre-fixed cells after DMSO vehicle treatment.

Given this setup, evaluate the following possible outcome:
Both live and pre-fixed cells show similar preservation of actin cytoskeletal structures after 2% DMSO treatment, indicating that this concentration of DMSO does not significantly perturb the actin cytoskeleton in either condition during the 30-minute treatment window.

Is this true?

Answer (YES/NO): NO